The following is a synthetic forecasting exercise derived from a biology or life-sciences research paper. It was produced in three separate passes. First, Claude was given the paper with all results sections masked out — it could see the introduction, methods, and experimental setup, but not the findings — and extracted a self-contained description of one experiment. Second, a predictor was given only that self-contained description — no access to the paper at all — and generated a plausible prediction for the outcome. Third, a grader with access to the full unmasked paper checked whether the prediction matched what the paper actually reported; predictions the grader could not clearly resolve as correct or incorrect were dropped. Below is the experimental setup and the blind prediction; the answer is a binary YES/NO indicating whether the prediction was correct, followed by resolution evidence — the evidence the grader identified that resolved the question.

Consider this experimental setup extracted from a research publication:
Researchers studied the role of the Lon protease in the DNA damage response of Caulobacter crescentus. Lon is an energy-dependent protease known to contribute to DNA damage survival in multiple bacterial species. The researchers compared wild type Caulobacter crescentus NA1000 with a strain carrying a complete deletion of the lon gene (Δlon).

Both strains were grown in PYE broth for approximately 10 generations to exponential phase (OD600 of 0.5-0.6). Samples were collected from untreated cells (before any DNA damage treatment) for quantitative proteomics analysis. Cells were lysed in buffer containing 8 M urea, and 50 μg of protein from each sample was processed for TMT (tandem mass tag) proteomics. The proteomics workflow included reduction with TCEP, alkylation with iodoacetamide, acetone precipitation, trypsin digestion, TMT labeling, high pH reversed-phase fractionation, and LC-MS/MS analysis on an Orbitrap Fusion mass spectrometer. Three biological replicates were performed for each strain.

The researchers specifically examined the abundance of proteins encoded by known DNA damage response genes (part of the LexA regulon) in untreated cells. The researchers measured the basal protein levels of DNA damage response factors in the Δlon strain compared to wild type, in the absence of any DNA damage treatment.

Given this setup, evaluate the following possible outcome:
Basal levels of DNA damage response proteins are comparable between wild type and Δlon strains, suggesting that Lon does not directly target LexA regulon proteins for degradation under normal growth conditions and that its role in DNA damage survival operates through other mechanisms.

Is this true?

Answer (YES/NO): NO